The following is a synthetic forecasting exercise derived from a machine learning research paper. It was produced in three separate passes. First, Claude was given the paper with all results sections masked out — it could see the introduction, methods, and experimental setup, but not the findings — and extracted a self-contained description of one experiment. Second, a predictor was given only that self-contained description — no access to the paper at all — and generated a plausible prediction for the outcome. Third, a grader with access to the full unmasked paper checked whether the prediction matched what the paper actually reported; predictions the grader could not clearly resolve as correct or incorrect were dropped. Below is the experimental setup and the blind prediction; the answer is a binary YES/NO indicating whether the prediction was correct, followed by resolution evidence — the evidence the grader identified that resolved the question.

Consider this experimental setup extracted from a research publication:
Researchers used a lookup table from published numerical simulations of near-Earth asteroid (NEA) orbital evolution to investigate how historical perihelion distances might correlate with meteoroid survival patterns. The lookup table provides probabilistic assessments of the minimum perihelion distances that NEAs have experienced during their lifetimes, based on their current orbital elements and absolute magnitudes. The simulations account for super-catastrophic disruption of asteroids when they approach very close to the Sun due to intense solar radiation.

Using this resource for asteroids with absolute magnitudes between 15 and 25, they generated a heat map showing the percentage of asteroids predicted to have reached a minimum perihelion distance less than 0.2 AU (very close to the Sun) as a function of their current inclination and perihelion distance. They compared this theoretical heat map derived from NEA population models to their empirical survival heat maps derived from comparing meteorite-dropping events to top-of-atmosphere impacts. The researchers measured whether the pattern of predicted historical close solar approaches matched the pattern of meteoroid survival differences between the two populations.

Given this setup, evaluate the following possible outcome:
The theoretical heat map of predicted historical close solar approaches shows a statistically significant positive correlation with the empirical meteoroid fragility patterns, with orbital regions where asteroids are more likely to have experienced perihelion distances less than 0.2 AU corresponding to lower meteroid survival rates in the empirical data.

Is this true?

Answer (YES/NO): NO